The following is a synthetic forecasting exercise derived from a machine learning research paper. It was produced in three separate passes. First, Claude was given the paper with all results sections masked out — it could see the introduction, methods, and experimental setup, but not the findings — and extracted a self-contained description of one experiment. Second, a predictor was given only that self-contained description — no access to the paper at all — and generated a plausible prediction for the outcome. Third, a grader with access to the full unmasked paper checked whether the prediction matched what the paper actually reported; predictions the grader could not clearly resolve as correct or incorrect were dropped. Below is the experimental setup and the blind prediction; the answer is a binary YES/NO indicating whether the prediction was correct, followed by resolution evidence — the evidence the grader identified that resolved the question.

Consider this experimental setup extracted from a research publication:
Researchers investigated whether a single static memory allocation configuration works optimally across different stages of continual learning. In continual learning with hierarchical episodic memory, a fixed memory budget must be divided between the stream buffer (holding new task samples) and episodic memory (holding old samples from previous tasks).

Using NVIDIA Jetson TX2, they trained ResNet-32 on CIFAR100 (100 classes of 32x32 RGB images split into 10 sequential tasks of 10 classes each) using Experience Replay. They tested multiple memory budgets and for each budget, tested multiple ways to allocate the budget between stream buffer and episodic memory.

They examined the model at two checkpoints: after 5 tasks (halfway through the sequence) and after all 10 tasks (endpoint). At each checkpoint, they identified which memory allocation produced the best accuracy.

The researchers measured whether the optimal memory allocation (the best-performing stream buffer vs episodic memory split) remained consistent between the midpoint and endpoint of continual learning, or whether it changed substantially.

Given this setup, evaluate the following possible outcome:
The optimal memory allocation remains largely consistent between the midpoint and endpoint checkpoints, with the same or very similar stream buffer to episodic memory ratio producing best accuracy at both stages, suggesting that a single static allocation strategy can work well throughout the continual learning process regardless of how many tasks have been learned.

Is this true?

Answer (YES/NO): NO